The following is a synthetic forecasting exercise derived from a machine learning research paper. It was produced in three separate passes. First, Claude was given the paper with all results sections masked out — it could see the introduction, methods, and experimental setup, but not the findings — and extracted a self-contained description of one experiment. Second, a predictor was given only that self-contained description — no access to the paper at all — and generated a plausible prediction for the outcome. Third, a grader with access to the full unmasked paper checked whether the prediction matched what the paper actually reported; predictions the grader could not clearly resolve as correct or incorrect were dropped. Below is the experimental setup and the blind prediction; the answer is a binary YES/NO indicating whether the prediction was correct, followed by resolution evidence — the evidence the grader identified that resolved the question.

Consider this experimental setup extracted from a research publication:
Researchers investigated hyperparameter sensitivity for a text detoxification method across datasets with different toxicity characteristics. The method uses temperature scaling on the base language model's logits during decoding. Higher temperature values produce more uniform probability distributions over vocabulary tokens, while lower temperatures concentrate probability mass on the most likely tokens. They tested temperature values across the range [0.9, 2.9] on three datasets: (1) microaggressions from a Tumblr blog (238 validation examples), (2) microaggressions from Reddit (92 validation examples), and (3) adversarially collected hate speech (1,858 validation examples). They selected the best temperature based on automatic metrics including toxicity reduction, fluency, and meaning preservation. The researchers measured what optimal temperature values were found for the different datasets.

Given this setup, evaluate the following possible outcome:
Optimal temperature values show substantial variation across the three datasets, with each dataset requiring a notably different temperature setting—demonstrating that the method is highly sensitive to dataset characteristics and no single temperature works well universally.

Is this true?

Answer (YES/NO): NO